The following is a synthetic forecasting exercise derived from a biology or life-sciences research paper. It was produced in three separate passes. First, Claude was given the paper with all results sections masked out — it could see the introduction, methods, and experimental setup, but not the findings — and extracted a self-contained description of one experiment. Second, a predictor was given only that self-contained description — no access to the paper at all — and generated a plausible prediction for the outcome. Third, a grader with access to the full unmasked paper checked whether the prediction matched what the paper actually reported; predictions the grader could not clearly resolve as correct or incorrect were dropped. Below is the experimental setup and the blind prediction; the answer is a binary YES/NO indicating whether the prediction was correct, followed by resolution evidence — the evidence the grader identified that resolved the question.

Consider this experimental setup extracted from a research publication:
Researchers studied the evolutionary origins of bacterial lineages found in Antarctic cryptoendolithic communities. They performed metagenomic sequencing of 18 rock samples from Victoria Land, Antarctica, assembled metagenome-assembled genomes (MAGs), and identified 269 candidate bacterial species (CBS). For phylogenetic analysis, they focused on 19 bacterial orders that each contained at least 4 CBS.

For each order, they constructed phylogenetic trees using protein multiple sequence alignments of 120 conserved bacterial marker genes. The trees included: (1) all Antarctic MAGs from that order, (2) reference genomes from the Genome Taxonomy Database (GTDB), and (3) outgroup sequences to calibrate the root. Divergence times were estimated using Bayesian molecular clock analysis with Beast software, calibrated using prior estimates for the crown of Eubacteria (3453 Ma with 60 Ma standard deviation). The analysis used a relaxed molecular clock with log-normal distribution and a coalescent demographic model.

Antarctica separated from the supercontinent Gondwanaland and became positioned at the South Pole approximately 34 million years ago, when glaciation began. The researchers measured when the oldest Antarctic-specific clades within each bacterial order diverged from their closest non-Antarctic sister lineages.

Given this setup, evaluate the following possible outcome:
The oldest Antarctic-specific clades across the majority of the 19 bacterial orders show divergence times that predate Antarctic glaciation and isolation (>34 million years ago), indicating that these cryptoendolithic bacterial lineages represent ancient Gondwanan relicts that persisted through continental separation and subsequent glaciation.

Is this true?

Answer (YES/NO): YES